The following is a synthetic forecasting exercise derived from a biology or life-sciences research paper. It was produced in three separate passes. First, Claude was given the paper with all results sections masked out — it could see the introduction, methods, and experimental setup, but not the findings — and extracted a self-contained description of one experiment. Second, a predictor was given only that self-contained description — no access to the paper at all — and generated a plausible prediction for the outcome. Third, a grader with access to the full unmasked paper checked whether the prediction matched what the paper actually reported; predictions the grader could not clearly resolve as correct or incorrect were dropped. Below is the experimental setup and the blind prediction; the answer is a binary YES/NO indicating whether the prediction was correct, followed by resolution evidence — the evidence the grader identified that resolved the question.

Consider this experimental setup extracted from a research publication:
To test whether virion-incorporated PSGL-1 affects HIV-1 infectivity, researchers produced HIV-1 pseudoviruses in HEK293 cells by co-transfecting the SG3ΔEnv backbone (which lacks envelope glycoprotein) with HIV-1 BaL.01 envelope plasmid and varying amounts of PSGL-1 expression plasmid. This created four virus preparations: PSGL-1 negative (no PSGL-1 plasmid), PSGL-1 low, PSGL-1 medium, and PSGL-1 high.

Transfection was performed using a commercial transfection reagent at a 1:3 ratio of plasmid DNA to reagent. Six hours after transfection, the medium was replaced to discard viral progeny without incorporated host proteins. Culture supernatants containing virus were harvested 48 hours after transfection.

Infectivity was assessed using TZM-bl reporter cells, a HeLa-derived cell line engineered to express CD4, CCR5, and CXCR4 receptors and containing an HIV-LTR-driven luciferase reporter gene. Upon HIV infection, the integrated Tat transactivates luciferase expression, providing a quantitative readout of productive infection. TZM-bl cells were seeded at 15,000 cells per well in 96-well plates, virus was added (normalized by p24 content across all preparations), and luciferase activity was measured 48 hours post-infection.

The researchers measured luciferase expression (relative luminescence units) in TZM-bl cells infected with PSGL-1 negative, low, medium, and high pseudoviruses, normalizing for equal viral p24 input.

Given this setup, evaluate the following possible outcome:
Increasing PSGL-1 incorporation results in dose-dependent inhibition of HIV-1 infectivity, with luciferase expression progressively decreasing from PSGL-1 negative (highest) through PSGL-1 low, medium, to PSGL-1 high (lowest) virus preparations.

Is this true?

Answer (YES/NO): YES